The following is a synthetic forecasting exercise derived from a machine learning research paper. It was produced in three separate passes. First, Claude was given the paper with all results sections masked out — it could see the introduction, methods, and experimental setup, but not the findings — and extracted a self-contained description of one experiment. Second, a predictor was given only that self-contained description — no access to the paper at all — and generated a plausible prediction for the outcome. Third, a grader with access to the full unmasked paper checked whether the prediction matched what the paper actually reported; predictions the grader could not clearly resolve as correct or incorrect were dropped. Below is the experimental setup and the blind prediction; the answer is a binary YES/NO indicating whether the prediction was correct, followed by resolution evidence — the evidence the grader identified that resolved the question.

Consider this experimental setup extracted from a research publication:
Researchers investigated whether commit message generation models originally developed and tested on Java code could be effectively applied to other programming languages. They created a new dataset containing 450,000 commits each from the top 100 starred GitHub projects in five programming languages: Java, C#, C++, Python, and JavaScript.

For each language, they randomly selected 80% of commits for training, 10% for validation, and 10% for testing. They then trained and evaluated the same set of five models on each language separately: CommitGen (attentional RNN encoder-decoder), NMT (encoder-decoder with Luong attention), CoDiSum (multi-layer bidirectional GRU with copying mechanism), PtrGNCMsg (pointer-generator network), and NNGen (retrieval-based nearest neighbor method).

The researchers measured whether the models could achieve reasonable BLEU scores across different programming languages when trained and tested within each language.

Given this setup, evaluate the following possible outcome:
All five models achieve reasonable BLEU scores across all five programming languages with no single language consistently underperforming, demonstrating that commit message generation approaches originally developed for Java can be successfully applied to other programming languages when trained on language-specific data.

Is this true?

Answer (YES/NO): YES